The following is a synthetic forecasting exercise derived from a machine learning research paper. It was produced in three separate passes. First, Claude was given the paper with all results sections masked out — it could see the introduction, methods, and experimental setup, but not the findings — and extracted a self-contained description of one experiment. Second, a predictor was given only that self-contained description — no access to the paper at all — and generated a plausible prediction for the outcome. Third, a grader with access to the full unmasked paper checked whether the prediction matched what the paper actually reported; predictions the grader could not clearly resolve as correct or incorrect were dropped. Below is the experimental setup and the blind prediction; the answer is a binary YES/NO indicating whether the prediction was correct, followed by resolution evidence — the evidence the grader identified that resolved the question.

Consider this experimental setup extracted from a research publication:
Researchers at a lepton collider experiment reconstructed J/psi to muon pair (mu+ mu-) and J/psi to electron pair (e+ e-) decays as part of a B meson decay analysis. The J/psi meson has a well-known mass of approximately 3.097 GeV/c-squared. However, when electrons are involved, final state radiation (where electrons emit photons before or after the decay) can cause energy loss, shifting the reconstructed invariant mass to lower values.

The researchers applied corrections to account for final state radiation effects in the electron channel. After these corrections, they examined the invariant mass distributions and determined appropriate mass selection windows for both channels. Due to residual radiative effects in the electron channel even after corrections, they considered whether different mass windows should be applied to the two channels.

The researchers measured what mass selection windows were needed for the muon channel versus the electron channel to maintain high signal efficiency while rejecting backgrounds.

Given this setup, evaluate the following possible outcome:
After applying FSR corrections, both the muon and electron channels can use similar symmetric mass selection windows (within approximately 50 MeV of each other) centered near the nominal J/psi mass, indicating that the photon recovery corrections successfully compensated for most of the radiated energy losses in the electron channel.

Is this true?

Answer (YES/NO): NO